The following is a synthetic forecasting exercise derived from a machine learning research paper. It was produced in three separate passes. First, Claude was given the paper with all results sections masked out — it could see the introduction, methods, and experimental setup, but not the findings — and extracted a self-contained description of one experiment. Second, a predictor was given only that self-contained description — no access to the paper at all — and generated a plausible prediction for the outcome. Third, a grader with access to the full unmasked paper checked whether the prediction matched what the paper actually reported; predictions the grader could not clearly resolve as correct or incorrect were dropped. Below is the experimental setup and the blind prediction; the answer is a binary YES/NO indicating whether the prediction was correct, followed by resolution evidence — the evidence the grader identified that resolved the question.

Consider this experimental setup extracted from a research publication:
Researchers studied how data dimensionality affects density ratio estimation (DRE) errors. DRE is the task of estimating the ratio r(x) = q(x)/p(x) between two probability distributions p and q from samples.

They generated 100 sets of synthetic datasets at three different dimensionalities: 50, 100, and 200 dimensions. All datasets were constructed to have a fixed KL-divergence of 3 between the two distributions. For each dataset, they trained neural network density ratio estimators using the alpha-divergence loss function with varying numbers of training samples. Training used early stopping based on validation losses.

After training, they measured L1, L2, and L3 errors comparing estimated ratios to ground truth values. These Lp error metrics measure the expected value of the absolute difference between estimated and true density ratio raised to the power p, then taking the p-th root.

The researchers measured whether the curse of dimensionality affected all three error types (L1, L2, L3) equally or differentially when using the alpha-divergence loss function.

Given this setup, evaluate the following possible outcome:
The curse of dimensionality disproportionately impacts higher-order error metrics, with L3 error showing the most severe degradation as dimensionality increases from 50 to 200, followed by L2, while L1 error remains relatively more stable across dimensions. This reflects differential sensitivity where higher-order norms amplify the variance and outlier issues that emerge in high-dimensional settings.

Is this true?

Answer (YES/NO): NO